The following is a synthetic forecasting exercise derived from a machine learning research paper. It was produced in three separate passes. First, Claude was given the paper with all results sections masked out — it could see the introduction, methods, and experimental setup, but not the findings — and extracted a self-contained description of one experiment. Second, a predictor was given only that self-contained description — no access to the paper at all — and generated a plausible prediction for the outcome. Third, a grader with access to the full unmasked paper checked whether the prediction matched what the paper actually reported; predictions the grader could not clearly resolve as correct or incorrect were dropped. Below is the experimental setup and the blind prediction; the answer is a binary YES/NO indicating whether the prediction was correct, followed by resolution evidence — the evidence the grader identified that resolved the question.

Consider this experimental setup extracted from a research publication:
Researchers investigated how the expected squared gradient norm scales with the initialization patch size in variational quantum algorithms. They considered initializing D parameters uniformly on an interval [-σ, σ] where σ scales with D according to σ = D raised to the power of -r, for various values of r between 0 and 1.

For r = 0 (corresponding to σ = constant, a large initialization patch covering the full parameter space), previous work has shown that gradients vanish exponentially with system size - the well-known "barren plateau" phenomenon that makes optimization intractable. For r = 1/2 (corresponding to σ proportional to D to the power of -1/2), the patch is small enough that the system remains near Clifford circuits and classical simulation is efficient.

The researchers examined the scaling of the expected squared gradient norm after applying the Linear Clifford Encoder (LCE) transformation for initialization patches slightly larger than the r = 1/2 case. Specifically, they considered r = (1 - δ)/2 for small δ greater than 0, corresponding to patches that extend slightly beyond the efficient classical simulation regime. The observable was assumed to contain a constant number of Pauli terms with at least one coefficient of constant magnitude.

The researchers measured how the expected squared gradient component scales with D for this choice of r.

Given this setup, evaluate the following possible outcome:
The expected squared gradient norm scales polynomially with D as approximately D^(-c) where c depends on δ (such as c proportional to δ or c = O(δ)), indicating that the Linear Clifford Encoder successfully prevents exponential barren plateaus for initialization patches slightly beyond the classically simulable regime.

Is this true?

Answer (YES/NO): YES